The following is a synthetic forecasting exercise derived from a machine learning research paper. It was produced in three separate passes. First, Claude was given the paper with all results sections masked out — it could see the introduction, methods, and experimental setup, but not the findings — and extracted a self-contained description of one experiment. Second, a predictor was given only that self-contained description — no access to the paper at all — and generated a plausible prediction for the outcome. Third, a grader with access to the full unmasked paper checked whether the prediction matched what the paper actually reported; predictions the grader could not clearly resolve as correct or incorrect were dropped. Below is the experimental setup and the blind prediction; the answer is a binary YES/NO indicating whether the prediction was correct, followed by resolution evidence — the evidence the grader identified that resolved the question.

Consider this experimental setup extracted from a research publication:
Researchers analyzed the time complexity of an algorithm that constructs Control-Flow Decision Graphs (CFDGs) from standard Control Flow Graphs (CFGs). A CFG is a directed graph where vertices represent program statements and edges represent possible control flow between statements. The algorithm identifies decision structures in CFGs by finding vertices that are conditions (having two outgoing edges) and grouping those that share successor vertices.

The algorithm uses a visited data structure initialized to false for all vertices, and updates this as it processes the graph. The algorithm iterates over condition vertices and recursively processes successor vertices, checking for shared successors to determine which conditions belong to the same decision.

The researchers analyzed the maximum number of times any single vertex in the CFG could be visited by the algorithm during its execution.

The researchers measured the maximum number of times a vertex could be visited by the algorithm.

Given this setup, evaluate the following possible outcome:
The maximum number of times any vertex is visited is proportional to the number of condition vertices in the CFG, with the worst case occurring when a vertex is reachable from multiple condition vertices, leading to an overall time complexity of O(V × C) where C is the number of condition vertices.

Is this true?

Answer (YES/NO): NO